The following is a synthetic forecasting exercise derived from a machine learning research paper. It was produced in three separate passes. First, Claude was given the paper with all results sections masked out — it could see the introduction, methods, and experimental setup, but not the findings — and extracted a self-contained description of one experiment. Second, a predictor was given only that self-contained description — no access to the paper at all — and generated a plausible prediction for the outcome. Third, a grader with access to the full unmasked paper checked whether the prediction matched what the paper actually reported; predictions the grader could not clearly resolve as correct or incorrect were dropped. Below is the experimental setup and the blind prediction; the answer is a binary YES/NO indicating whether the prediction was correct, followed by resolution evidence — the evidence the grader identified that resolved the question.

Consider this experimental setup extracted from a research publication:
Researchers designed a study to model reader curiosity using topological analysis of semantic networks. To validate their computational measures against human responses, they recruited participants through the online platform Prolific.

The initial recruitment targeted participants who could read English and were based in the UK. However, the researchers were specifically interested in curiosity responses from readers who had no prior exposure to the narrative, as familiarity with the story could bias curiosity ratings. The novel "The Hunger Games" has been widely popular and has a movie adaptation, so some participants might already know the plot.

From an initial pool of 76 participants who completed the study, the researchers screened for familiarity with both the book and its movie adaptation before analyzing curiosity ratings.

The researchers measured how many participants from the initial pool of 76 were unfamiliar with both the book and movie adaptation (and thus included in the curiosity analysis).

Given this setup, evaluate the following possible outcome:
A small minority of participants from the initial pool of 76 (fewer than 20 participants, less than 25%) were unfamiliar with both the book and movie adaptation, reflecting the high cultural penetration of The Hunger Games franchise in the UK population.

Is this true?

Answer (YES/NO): NO